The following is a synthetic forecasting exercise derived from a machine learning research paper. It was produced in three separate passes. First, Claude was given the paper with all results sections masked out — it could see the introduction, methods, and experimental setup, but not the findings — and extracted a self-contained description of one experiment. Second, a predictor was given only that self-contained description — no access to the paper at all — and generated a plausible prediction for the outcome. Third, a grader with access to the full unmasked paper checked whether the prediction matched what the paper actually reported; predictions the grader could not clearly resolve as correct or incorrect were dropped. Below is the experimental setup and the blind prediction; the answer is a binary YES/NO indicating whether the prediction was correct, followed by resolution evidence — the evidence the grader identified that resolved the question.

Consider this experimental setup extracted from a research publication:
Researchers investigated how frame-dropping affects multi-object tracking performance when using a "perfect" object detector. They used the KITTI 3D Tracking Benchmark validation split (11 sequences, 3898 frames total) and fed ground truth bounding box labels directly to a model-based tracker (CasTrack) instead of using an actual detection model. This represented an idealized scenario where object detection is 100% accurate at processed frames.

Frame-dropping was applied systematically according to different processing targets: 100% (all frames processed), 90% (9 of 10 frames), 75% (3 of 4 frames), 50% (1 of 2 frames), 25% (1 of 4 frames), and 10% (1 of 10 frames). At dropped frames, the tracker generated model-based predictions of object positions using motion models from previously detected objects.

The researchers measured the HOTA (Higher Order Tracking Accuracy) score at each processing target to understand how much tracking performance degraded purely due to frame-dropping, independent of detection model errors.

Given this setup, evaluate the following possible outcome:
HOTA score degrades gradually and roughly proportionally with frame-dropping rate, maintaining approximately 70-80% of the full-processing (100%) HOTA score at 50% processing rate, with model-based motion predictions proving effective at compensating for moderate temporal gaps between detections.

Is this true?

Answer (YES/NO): NO